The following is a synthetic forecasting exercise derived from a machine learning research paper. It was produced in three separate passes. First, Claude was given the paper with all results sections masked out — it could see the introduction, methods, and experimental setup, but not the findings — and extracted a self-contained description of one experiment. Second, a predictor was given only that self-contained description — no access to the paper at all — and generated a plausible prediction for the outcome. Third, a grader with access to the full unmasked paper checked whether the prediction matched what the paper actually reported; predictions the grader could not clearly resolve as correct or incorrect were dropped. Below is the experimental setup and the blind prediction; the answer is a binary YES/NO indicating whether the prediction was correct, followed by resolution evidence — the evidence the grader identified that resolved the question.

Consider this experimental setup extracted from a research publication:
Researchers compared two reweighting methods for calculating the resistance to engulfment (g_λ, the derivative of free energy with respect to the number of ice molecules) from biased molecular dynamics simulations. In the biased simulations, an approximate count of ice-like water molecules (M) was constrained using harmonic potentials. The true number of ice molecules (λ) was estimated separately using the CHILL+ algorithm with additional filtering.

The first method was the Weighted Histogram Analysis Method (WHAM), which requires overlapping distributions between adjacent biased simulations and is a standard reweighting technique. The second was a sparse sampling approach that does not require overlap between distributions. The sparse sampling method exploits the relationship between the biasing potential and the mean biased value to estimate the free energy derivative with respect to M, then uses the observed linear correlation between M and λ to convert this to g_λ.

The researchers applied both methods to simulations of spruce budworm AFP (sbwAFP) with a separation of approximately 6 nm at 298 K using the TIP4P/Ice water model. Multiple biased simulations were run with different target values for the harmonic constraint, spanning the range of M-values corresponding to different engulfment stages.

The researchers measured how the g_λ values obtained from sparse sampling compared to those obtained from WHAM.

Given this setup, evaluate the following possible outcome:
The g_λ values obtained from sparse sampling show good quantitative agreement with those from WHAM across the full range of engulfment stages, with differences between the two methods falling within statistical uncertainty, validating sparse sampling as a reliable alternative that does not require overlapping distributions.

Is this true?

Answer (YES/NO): YES